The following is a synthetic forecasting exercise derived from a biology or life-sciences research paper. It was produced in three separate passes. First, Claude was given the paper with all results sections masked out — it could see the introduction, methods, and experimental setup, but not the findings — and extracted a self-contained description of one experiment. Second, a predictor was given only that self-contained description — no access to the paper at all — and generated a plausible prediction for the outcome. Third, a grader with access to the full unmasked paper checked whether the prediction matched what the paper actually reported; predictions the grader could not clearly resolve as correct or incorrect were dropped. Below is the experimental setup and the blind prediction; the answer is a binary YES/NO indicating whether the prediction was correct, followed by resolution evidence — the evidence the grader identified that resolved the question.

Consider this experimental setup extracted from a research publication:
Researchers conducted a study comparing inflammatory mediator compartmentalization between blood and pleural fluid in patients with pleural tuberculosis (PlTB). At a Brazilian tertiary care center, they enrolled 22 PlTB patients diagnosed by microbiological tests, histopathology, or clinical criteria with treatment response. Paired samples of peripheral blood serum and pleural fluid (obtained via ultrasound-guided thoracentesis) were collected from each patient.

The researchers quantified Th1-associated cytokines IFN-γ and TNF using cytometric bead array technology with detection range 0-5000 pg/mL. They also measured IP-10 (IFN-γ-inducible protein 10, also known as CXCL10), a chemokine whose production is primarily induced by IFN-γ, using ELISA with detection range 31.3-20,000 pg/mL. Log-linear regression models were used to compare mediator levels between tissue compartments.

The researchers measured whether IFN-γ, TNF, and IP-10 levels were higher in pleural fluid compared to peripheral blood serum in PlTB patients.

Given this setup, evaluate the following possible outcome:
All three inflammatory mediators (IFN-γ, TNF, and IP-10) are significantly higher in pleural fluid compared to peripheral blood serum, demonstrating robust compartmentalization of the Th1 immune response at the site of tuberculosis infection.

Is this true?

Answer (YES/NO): YES